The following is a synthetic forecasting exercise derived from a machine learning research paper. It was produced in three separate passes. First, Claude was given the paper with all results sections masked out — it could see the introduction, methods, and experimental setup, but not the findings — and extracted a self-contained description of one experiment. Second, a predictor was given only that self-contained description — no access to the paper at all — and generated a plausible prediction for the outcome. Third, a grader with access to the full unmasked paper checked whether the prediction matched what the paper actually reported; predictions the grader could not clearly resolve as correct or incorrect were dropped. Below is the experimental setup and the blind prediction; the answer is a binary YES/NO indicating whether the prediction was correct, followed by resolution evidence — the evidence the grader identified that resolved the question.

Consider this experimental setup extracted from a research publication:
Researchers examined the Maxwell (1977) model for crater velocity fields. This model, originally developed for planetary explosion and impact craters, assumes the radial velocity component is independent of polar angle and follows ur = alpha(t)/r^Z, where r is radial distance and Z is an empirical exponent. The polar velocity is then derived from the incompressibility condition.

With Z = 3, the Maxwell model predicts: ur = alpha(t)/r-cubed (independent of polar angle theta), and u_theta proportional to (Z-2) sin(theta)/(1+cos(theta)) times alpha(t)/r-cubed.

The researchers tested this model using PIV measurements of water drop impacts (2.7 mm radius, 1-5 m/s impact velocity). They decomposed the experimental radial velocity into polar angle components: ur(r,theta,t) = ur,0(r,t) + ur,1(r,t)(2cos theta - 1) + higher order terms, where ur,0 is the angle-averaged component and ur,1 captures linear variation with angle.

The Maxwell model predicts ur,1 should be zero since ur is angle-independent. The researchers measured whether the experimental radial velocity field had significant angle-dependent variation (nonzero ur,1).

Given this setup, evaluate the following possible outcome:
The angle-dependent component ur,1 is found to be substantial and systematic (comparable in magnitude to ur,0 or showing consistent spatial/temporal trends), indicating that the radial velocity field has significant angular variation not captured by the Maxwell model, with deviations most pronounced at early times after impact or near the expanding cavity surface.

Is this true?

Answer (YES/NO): YES